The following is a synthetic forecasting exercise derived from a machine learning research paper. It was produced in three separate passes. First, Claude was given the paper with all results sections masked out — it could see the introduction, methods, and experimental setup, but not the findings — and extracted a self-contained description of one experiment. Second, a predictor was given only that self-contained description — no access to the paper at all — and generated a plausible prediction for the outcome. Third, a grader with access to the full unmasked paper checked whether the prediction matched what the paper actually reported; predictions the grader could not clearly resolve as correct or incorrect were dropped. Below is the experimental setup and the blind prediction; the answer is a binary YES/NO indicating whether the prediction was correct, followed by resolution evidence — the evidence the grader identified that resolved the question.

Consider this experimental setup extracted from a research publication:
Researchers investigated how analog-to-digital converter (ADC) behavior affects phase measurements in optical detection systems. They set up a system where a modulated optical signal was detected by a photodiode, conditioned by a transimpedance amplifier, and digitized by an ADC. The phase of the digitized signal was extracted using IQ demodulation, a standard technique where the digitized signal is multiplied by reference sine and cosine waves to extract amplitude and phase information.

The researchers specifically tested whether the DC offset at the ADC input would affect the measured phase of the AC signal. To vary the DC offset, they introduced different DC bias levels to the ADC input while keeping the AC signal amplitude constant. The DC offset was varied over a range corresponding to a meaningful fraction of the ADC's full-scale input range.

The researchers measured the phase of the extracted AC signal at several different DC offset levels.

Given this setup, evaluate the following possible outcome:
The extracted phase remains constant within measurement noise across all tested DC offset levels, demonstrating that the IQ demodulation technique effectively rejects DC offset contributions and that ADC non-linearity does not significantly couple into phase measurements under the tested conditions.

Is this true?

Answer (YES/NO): NO